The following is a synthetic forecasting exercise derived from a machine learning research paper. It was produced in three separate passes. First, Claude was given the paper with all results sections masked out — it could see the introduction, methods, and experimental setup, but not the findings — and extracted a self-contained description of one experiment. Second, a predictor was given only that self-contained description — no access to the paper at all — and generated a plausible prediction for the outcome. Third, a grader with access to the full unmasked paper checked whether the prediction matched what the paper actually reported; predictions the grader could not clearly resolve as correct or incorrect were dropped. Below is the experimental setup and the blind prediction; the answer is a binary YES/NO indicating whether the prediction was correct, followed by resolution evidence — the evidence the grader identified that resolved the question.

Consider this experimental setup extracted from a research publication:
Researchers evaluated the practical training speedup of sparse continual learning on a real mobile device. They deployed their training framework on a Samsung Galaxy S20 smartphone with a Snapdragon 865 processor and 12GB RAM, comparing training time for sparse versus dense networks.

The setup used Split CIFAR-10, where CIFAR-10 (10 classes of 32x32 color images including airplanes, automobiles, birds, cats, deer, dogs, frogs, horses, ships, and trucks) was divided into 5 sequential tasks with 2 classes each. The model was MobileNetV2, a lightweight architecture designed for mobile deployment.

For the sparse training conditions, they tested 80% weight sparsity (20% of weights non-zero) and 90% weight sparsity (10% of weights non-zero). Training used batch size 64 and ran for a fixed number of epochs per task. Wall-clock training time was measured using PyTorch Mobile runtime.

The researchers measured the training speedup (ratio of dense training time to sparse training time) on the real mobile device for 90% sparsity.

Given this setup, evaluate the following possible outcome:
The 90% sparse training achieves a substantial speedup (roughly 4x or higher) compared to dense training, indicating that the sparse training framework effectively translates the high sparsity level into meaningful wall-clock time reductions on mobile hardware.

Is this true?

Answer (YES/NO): NO